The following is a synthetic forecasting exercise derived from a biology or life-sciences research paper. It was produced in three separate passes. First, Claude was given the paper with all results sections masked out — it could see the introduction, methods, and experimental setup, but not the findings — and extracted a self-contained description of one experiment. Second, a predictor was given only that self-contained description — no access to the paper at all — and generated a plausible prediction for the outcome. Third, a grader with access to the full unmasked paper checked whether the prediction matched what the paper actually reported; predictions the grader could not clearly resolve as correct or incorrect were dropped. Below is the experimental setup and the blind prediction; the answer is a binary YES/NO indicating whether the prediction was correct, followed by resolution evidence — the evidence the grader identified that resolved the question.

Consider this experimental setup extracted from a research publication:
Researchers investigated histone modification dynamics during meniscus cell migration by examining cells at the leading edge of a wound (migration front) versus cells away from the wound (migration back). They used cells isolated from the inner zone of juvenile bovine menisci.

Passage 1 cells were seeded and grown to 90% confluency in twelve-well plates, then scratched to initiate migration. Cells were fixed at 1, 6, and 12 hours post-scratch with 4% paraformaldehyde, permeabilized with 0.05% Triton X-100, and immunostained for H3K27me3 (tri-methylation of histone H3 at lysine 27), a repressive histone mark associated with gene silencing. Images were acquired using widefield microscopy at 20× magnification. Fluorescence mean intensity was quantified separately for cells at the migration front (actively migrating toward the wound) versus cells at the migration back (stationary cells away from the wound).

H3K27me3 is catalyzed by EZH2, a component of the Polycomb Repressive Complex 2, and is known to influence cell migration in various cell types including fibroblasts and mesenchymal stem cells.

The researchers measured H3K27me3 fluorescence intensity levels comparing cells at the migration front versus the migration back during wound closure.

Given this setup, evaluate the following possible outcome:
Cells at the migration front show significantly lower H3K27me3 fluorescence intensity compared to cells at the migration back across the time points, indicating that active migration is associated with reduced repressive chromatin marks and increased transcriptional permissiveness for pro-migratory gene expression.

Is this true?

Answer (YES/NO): NO